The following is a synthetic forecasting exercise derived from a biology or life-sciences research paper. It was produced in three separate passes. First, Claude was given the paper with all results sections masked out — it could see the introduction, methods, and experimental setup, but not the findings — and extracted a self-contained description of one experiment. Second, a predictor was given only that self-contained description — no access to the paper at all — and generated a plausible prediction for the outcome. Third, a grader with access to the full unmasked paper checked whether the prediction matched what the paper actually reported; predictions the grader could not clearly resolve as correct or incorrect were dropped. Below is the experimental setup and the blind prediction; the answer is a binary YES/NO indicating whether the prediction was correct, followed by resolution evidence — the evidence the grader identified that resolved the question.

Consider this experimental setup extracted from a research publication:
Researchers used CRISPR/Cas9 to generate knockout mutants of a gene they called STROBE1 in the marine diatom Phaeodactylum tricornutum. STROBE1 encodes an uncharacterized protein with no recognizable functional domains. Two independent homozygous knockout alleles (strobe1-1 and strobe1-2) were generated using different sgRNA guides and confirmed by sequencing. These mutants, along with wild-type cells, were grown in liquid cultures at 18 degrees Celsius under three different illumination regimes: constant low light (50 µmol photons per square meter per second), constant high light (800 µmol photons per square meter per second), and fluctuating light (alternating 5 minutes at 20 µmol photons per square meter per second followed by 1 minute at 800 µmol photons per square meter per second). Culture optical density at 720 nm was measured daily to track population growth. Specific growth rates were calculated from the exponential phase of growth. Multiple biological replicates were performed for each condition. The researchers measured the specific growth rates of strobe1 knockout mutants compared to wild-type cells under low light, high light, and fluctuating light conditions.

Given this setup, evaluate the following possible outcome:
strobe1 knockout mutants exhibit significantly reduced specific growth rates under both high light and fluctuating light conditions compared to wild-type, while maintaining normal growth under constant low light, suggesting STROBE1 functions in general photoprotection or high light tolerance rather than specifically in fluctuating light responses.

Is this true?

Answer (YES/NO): NO